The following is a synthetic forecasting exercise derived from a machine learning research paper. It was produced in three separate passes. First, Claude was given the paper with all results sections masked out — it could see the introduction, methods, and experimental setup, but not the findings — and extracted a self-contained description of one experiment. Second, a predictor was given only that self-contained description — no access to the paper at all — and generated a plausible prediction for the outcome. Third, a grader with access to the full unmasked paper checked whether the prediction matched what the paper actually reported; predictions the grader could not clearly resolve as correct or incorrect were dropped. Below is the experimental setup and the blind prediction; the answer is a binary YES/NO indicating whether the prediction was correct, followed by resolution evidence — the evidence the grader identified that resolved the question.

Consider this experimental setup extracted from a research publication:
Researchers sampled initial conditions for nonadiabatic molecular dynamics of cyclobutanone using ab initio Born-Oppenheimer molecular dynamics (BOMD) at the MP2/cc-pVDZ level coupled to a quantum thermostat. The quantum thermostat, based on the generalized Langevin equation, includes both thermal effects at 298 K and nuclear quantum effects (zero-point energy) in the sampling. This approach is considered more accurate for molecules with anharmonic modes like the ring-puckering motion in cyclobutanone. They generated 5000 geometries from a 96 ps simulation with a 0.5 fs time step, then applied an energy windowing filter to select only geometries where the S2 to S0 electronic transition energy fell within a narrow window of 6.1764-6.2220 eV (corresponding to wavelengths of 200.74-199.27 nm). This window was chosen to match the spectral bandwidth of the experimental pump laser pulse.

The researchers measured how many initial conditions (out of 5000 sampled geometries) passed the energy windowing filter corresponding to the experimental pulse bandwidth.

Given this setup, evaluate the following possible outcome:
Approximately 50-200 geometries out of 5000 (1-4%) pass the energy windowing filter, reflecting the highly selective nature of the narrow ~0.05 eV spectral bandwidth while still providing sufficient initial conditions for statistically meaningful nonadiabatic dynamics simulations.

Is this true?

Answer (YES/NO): YES